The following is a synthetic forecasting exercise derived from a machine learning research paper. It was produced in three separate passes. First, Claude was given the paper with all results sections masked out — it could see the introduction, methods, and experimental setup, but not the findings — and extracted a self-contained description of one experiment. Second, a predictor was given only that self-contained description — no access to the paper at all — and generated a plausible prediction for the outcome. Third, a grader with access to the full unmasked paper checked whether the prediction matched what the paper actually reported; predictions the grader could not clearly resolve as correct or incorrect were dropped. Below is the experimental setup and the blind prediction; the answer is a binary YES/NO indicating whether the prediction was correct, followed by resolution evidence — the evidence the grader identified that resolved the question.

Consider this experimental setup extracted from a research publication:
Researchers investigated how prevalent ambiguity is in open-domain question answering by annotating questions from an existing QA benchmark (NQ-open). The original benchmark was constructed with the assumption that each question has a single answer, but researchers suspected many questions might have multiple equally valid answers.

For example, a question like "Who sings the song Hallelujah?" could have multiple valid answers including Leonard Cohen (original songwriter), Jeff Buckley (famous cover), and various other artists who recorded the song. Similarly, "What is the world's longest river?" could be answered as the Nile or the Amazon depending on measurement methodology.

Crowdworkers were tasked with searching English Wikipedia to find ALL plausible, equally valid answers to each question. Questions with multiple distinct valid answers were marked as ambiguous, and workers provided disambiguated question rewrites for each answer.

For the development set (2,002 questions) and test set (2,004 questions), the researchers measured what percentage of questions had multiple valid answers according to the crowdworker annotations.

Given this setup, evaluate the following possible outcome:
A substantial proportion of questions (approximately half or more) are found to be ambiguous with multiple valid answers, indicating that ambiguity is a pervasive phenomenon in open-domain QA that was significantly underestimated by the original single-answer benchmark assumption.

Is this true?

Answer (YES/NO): YES